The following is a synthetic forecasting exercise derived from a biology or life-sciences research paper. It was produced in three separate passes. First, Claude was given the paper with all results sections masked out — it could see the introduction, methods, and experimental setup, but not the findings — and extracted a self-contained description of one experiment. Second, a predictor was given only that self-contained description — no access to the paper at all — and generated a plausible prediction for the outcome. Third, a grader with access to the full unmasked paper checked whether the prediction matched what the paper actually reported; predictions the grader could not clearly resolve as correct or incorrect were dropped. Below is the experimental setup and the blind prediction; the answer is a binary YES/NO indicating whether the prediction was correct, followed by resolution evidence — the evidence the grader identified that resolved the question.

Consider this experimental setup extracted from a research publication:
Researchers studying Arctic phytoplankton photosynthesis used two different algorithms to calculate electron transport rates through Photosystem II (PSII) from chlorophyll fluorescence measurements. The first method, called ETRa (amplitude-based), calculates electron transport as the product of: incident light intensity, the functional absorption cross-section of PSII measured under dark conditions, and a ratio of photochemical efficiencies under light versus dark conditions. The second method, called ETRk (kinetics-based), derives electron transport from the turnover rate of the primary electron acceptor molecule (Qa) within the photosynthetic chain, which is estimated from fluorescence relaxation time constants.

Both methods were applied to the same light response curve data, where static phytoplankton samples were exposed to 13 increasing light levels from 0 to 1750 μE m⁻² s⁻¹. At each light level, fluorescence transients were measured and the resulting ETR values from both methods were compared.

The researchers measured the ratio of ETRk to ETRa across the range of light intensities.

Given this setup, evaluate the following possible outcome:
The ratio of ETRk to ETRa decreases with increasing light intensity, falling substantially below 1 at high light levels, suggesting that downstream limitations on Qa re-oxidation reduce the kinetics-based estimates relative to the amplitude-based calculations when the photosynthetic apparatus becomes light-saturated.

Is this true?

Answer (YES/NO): NO